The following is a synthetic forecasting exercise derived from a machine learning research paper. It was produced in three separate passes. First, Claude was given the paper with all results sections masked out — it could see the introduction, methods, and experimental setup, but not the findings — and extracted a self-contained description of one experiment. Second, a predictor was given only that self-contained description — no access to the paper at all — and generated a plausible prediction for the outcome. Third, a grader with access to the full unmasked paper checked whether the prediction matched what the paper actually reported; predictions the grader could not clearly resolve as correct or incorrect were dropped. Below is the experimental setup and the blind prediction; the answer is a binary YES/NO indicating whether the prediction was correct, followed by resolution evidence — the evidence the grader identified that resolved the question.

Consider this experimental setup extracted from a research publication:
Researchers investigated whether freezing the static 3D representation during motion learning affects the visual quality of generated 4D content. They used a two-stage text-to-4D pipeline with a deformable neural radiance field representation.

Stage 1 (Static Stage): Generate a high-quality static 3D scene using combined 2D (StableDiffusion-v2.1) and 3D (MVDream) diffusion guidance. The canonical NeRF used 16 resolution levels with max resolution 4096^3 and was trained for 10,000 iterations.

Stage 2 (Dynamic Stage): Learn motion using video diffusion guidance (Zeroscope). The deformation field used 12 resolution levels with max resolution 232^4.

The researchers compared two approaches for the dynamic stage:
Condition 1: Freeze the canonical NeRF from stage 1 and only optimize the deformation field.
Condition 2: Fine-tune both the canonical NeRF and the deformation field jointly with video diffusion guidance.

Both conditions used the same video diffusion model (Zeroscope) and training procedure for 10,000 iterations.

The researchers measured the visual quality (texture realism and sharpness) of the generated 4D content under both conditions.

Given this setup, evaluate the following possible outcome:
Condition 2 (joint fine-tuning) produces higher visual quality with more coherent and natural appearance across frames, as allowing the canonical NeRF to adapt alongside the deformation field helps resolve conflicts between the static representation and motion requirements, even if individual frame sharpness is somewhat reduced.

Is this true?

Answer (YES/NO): NO